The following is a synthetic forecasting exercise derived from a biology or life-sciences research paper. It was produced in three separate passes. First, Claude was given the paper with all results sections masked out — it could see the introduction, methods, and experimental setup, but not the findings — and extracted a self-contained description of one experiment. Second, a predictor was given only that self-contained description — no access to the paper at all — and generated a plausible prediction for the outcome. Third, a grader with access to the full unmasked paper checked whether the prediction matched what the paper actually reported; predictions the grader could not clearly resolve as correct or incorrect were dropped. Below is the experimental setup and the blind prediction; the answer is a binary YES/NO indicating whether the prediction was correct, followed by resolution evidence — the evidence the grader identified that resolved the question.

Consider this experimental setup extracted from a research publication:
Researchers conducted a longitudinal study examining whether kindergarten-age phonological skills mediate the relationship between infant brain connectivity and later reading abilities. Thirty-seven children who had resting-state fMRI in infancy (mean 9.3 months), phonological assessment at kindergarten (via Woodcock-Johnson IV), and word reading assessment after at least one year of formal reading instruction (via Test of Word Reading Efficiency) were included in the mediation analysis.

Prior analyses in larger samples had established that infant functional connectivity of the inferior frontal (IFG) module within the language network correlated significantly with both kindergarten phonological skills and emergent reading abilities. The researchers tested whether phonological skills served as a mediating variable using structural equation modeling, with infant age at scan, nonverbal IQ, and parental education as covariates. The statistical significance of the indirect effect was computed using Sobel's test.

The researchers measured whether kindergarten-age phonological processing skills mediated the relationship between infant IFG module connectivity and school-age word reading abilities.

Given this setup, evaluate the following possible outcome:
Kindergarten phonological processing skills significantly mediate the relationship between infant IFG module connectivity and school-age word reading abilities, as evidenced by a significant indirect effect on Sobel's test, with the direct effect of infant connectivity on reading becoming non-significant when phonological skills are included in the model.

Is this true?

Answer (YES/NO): YES